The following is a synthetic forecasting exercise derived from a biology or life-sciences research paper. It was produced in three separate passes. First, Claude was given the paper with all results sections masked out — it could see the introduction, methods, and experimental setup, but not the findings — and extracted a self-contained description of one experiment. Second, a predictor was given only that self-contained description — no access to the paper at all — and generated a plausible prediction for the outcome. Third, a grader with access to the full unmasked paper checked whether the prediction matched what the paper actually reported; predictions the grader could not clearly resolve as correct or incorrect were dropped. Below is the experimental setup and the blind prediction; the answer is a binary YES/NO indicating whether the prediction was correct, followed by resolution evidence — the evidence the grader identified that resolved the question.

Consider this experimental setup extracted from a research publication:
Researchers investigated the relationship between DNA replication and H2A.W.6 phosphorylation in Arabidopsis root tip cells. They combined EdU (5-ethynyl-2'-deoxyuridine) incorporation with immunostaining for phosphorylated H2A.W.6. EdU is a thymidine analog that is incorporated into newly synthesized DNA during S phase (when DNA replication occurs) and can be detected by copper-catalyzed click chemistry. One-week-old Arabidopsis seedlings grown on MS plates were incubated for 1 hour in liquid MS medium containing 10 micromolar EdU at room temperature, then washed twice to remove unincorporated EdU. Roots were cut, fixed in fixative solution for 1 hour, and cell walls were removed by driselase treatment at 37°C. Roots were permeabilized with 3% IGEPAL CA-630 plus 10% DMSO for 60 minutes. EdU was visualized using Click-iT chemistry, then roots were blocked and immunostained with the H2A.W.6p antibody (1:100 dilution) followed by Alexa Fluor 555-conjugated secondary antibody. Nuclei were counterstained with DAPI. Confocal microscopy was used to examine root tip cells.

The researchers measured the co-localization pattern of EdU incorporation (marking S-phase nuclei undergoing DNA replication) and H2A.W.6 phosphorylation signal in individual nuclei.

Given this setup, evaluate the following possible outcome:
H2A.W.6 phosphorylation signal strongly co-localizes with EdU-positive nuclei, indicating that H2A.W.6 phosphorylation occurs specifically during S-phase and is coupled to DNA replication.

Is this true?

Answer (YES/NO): NO